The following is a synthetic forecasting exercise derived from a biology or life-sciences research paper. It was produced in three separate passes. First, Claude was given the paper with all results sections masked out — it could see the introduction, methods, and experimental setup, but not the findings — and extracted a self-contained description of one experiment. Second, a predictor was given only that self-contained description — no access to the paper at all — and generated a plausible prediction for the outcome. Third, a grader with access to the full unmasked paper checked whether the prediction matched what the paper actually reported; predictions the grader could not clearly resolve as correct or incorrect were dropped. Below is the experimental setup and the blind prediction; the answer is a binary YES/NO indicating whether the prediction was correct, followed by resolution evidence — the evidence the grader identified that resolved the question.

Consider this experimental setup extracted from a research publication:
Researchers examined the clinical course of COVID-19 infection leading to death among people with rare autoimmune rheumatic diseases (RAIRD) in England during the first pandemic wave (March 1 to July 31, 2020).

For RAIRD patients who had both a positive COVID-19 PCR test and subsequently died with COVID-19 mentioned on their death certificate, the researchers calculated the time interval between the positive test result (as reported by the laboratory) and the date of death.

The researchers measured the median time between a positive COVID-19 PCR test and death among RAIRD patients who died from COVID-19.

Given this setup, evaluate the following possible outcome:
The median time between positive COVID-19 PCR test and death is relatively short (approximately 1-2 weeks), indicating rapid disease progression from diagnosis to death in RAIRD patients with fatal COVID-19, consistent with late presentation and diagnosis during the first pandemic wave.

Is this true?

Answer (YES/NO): NO